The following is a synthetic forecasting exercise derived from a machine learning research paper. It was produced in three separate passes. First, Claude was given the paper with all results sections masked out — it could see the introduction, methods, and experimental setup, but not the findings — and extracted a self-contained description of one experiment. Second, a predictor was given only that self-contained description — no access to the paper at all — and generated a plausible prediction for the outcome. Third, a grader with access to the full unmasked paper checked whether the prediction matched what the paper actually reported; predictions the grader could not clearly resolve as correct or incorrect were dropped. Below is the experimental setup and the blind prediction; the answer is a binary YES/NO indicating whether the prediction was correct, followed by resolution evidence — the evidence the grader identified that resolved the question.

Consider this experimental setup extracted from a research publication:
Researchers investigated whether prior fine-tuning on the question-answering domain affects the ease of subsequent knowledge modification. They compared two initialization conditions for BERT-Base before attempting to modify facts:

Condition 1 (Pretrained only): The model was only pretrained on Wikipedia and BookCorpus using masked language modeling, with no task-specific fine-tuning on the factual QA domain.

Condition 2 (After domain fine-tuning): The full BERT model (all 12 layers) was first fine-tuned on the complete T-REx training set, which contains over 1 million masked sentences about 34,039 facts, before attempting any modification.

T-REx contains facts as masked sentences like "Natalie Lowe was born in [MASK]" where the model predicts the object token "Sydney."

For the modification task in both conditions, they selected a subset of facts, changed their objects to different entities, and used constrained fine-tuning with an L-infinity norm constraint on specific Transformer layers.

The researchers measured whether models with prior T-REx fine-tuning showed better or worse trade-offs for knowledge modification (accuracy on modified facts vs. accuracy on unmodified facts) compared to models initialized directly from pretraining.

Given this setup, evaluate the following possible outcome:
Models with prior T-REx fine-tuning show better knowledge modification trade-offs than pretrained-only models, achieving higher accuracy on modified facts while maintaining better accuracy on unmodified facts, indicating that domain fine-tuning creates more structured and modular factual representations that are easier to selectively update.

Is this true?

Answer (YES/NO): YES